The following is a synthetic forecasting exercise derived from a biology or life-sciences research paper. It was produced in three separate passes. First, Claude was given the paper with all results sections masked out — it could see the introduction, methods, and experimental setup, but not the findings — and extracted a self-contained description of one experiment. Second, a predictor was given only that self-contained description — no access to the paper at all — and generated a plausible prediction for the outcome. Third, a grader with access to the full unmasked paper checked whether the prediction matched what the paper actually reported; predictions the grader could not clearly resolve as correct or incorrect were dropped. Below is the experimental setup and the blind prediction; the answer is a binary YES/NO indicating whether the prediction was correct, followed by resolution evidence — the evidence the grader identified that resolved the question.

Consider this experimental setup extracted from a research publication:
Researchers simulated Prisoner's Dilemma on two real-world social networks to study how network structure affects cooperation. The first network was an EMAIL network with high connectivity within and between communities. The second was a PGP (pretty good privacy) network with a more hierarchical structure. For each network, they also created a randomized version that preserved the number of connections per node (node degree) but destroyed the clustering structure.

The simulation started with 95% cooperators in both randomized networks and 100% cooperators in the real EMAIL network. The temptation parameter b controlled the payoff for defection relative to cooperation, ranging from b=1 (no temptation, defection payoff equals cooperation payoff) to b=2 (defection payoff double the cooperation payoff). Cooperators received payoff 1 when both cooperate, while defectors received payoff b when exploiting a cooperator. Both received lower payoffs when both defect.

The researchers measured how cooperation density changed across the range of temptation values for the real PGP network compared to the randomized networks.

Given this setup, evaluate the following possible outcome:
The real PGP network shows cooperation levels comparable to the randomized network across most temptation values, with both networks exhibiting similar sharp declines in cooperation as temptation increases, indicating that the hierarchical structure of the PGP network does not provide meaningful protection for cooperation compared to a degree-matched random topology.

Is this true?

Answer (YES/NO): NO